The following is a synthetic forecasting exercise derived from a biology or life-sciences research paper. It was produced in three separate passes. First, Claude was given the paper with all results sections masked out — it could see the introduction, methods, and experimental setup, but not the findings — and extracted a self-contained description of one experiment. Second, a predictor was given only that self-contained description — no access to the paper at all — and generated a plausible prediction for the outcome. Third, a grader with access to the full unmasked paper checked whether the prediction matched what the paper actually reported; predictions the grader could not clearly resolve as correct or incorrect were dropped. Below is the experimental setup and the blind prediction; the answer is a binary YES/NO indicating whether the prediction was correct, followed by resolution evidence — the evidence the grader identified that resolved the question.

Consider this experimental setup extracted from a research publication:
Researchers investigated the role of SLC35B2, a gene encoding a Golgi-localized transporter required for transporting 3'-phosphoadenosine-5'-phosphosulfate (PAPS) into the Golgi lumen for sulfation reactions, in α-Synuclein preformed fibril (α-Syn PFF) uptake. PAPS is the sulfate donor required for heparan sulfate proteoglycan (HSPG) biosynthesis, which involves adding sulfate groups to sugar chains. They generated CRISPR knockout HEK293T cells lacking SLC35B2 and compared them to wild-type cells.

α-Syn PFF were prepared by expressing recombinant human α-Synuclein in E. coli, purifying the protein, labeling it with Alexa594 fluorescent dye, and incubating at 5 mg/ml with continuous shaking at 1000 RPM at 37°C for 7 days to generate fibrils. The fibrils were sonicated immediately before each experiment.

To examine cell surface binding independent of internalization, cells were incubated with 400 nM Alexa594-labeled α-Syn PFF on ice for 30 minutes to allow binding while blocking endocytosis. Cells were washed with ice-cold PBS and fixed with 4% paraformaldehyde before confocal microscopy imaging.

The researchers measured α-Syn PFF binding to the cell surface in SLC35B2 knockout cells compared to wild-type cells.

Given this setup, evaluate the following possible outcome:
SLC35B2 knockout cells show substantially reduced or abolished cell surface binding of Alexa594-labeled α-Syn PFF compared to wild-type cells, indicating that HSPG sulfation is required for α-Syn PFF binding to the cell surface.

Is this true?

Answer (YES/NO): YES